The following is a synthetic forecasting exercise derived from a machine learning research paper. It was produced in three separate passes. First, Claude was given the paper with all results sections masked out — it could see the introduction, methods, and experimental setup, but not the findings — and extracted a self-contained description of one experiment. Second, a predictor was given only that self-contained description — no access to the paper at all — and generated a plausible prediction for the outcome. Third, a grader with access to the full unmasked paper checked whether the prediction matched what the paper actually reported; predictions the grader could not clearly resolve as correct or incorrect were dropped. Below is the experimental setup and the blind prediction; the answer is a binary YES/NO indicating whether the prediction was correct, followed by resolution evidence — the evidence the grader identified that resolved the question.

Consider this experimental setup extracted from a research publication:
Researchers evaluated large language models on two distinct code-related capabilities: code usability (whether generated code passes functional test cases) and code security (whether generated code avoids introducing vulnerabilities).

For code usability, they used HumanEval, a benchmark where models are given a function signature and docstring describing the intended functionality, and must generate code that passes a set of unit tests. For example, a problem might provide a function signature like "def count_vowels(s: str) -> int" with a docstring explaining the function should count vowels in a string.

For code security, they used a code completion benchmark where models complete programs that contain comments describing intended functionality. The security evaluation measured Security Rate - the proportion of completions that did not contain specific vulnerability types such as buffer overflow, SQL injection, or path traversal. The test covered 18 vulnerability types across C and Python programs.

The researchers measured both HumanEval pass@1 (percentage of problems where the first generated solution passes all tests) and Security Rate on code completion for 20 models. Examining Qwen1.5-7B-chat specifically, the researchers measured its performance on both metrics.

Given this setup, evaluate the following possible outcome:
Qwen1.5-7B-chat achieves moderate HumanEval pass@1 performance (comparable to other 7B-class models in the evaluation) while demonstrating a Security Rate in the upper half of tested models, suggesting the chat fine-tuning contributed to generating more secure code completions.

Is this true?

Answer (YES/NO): NO